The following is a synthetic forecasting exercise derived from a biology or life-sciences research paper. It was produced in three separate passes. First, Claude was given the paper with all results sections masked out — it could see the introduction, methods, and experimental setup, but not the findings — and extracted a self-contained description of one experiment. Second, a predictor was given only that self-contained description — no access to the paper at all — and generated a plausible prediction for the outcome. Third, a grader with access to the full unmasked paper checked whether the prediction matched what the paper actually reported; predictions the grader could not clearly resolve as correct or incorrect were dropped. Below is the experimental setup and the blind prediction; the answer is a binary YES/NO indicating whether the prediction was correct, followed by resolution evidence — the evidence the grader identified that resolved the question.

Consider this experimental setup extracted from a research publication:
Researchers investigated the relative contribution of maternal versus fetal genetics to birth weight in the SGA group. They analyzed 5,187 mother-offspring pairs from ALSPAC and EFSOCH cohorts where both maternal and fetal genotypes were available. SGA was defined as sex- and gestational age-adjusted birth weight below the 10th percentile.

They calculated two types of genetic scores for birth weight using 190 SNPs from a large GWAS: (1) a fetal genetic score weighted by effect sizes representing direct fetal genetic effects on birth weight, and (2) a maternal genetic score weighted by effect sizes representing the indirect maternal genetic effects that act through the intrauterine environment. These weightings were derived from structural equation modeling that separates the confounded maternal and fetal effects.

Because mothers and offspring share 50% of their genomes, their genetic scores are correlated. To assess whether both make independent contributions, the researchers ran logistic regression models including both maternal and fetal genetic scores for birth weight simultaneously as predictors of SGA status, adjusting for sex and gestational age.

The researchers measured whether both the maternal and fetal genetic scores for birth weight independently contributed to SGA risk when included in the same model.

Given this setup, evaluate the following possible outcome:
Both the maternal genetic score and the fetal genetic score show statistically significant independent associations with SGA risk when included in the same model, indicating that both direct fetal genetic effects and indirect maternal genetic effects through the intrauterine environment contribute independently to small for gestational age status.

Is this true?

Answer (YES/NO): YES